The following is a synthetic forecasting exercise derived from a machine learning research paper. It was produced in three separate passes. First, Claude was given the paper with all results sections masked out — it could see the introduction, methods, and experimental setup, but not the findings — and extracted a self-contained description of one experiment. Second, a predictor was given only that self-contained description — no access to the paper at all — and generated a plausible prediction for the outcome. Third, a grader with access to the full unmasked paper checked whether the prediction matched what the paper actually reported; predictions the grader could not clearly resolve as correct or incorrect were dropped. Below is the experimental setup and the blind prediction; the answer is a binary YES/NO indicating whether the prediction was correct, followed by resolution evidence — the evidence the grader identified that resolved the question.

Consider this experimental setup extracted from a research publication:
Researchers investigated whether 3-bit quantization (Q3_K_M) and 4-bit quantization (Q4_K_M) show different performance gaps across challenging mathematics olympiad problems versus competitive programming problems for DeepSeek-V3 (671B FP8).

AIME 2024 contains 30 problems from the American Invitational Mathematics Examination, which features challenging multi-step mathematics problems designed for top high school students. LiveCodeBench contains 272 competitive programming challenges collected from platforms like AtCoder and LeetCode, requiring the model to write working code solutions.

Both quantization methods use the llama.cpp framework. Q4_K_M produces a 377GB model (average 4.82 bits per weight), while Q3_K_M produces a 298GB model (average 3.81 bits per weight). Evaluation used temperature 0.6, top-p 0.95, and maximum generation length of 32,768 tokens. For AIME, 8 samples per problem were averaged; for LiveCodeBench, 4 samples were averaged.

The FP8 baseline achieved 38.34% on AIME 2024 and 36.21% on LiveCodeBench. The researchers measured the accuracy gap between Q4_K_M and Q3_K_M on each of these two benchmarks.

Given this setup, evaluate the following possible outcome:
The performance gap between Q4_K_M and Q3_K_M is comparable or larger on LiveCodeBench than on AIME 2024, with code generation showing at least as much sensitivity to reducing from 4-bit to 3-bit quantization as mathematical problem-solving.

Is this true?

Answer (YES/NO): NO